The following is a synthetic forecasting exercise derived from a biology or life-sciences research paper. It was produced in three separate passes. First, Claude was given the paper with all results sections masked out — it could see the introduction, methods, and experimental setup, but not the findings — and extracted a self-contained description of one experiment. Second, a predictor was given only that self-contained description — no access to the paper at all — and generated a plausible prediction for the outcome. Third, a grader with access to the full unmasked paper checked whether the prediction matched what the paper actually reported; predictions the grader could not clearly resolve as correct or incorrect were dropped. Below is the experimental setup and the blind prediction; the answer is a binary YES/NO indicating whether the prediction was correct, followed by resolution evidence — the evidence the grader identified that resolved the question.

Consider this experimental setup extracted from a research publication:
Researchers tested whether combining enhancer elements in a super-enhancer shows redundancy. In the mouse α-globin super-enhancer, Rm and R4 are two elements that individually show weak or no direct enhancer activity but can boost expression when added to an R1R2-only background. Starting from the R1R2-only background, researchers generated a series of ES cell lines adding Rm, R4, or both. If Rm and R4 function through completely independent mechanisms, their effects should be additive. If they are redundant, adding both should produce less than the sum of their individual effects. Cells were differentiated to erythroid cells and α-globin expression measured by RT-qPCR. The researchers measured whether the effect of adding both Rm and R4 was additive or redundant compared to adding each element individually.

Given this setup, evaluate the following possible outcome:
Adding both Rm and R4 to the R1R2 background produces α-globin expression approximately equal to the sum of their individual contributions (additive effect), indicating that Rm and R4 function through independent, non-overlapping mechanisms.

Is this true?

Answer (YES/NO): NO